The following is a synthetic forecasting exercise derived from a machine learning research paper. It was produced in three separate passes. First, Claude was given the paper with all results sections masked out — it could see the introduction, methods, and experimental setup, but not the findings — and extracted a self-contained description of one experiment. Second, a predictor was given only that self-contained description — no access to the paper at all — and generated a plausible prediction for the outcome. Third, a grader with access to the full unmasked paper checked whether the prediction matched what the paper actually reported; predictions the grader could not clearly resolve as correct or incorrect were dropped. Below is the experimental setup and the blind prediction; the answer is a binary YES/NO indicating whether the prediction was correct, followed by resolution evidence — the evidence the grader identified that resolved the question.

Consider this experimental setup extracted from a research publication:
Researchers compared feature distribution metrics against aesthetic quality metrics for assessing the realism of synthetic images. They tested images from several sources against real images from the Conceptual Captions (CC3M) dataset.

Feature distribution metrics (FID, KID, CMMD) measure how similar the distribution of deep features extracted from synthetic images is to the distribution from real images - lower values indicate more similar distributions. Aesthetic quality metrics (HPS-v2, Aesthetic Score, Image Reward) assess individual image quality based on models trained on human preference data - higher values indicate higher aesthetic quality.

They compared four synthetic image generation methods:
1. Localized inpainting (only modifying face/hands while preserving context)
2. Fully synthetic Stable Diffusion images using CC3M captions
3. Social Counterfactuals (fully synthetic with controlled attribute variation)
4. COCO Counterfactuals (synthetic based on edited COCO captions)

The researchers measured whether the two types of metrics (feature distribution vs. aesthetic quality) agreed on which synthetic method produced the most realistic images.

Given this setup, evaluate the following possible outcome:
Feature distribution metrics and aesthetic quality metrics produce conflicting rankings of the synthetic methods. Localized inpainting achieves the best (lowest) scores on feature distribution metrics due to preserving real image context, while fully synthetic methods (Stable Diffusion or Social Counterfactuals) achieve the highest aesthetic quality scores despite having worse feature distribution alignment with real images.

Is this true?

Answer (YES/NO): YES